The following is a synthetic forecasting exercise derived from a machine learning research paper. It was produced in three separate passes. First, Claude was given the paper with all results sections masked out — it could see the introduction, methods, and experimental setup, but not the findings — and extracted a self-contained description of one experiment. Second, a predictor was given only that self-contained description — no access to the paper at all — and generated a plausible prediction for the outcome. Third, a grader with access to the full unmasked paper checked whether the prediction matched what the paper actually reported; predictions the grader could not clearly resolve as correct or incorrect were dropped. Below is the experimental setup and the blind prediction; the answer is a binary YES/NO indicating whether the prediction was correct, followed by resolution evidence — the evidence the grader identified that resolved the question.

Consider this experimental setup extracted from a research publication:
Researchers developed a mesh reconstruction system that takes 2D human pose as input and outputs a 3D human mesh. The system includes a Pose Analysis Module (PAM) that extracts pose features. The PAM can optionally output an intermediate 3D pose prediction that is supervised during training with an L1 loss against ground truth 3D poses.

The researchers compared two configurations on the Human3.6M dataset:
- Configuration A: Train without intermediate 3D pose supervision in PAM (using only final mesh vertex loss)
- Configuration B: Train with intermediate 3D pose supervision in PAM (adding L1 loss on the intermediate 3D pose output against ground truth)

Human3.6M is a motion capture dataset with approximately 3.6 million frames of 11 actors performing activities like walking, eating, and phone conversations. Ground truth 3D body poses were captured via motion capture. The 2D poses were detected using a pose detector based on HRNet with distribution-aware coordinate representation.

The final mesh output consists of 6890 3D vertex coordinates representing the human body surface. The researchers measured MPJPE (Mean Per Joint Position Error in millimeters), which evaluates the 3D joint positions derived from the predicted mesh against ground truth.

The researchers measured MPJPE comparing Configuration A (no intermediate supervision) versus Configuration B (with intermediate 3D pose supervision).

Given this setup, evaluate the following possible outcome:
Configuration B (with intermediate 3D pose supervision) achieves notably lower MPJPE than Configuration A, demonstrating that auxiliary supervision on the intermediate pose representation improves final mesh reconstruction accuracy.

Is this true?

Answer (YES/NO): YES